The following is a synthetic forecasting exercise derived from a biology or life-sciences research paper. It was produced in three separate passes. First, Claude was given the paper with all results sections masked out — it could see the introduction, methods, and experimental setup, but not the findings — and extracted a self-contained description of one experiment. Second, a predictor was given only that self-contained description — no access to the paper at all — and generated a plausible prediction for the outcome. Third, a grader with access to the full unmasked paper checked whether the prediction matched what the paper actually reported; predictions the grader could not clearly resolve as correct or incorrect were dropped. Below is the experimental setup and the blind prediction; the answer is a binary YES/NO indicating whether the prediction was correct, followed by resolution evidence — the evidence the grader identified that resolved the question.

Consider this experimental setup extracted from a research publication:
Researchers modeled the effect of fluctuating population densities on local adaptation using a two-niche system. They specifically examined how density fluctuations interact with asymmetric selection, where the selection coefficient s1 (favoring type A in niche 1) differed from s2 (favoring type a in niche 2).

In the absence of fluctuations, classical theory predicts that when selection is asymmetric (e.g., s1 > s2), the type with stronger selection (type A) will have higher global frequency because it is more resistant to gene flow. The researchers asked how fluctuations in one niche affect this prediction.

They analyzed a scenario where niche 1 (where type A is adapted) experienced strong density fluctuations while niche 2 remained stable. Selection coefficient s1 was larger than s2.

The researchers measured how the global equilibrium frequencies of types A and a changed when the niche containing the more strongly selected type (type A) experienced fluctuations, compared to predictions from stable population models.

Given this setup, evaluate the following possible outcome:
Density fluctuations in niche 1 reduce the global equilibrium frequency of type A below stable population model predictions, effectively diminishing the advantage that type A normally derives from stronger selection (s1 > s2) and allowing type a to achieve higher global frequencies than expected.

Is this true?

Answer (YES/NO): YES